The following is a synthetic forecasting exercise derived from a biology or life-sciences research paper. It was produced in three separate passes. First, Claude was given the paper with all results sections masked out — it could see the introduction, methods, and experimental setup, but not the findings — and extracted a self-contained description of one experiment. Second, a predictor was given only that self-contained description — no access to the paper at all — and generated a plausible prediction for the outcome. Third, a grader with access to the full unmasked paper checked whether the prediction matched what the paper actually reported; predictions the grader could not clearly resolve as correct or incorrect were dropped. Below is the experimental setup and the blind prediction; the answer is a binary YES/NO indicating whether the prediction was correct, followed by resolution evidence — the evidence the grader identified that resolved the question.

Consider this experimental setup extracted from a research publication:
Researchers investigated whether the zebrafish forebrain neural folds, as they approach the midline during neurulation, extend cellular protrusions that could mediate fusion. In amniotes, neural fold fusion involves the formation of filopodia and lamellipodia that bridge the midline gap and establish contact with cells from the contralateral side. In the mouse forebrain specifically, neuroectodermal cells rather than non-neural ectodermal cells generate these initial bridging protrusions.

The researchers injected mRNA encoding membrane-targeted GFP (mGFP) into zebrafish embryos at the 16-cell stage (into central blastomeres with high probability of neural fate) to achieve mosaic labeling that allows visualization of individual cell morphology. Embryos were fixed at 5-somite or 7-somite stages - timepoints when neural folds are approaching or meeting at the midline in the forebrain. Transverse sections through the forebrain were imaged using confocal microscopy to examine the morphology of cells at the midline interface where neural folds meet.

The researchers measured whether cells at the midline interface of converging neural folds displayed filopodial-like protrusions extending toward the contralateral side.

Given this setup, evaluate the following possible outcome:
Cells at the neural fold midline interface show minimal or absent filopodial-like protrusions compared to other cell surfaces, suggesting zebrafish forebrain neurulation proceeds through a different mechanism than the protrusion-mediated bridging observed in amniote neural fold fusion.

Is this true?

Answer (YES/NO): NO